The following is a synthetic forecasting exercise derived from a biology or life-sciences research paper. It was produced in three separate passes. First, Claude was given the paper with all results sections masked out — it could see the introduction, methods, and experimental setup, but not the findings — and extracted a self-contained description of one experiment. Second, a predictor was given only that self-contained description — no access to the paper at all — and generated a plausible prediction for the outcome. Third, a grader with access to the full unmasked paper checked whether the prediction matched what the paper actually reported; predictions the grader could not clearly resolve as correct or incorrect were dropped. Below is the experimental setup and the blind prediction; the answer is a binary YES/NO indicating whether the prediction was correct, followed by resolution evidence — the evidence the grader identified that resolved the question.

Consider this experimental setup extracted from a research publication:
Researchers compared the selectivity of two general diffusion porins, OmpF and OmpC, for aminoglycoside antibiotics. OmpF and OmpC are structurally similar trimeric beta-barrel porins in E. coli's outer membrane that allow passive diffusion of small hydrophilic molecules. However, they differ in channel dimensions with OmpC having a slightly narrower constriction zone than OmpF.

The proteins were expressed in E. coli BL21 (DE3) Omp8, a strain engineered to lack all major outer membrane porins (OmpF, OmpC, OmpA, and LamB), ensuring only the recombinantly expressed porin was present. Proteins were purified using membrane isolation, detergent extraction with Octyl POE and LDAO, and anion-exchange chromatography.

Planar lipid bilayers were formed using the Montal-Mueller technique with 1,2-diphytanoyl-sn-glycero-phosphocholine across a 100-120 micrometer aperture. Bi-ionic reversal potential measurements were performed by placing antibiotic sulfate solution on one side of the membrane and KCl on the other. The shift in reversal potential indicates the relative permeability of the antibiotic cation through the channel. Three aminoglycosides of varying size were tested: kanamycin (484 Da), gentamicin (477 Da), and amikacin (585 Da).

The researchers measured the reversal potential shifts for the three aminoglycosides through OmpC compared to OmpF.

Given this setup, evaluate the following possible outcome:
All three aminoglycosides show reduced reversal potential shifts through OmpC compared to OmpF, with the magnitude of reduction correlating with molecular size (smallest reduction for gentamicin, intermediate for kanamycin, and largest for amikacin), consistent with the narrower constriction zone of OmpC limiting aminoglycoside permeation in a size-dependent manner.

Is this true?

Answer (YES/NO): NO